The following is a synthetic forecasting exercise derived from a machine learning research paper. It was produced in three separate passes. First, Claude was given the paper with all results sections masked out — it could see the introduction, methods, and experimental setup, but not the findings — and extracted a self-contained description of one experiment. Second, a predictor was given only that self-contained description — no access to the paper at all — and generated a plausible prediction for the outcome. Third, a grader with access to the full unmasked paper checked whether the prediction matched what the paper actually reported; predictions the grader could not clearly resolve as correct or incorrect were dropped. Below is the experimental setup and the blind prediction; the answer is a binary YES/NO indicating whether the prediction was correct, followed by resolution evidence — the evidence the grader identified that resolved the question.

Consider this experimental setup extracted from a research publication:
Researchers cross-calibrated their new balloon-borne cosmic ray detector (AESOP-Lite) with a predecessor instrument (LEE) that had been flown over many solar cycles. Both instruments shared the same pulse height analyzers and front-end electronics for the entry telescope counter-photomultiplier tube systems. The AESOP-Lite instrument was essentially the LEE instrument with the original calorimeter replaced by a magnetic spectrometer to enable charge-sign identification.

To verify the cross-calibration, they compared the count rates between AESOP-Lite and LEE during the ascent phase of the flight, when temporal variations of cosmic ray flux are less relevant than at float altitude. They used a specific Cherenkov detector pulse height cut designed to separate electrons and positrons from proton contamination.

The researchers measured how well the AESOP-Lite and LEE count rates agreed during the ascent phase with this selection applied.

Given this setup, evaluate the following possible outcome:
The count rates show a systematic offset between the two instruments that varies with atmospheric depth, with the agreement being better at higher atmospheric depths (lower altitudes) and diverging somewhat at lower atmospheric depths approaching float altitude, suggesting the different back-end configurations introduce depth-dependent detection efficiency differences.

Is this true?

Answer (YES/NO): NO